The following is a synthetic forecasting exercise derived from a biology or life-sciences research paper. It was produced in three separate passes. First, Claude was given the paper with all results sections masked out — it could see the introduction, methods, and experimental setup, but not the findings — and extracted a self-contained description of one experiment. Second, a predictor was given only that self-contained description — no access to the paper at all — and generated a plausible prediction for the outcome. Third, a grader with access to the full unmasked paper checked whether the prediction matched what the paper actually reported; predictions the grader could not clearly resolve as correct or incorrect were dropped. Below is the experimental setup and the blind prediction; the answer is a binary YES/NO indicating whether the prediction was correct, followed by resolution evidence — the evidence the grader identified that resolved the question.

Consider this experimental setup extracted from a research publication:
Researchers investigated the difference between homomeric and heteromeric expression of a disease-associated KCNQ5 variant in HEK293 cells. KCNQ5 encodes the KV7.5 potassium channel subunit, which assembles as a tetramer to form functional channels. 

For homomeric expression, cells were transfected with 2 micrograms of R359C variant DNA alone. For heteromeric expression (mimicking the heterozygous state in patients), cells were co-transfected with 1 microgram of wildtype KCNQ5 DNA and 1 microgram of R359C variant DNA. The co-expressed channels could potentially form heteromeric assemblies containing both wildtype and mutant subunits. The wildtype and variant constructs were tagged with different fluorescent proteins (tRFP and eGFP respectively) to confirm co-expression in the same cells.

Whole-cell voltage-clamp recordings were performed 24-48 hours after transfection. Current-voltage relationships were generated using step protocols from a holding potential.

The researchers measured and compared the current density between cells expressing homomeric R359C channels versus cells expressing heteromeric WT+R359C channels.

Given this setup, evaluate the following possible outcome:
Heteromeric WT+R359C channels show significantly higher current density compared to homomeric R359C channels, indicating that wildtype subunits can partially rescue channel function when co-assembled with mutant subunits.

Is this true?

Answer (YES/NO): NO